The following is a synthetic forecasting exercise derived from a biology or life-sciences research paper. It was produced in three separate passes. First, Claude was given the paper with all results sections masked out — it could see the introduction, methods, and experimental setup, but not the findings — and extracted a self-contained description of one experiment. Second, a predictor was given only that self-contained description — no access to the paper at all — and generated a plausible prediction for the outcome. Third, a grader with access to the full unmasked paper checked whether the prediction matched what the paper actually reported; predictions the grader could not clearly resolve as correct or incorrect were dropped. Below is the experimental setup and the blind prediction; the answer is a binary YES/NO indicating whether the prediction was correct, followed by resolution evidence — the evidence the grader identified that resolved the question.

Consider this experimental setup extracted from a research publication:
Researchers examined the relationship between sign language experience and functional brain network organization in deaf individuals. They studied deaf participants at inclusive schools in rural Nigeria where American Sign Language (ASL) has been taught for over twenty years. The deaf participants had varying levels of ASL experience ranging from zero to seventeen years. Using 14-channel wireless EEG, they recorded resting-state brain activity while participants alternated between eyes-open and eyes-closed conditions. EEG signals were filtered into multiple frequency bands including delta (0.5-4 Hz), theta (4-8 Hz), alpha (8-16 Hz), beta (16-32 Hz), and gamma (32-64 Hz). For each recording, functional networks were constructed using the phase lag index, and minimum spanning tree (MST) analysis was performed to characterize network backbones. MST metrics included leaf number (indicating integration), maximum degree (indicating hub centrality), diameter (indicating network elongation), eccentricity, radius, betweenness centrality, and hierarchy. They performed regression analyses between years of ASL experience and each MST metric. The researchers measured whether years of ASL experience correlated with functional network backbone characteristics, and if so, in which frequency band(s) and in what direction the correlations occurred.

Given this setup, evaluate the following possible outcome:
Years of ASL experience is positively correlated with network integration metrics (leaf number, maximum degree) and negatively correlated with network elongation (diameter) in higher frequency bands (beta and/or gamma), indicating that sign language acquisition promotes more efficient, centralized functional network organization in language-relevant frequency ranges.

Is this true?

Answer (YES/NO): NO